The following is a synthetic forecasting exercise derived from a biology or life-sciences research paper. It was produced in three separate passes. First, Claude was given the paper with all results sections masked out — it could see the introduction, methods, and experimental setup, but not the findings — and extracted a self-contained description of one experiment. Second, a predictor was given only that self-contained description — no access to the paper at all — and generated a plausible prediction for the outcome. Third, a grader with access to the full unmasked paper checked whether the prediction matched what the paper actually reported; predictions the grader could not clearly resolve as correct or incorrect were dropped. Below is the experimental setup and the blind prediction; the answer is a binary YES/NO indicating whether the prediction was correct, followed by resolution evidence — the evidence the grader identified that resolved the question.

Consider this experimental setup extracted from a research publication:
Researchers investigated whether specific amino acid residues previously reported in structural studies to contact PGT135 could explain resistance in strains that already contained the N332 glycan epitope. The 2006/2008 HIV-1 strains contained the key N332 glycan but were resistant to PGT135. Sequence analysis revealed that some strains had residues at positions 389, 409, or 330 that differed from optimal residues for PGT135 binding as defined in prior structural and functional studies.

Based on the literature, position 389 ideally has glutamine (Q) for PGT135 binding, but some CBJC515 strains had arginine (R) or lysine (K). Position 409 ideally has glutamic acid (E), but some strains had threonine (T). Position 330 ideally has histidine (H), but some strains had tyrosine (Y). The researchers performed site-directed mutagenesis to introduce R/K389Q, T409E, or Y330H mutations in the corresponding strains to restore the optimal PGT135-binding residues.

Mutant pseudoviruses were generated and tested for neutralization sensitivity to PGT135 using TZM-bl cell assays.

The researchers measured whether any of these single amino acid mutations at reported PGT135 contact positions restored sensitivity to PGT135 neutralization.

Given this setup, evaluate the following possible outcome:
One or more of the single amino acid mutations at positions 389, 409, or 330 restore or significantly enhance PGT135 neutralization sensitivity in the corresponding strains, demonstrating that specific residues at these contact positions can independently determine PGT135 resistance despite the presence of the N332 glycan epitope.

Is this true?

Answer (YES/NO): NO